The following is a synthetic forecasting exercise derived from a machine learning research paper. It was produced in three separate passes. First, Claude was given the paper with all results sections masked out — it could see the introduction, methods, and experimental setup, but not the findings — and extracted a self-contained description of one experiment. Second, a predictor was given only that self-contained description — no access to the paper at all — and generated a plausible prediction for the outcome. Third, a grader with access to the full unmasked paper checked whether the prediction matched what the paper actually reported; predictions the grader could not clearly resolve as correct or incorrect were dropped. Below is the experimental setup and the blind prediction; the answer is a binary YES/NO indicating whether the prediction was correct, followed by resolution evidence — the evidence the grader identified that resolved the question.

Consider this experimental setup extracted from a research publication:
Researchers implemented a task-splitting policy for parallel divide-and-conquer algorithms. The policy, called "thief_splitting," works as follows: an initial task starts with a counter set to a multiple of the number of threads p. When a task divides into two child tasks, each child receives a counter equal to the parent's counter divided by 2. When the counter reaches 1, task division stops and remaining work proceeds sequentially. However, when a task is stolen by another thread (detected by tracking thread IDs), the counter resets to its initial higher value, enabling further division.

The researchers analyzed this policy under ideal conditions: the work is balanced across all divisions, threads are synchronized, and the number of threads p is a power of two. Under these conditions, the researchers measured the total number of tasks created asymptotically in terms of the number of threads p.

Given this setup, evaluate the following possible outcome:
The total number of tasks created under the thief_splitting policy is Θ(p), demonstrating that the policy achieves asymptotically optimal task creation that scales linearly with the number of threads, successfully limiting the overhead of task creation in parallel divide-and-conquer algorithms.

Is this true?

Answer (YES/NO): YES